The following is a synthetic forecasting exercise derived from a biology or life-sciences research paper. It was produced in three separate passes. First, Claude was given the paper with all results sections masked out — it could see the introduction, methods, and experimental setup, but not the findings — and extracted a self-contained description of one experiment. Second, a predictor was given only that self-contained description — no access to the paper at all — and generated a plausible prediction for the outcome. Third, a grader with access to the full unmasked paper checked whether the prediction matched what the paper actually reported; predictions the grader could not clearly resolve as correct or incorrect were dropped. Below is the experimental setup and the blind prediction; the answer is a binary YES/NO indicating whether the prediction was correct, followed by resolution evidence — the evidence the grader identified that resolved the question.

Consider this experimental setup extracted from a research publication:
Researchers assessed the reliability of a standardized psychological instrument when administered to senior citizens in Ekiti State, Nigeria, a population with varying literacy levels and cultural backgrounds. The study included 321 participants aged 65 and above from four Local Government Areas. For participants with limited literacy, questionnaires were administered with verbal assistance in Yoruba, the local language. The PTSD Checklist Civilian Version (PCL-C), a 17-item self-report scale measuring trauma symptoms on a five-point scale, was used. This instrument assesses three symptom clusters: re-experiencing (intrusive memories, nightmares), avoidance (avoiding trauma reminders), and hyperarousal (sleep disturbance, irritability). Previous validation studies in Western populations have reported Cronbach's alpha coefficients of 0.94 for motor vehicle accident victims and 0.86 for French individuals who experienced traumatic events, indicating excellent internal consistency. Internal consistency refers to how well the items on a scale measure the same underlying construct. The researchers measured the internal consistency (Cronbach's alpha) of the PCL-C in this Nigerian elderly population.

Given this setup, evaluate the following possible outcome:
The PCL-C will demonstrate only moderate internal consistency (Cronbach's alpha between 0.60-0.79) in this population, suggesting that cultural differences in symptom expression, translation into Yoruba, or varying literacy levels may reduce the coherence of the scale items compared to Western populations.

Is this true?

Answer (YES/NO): NO